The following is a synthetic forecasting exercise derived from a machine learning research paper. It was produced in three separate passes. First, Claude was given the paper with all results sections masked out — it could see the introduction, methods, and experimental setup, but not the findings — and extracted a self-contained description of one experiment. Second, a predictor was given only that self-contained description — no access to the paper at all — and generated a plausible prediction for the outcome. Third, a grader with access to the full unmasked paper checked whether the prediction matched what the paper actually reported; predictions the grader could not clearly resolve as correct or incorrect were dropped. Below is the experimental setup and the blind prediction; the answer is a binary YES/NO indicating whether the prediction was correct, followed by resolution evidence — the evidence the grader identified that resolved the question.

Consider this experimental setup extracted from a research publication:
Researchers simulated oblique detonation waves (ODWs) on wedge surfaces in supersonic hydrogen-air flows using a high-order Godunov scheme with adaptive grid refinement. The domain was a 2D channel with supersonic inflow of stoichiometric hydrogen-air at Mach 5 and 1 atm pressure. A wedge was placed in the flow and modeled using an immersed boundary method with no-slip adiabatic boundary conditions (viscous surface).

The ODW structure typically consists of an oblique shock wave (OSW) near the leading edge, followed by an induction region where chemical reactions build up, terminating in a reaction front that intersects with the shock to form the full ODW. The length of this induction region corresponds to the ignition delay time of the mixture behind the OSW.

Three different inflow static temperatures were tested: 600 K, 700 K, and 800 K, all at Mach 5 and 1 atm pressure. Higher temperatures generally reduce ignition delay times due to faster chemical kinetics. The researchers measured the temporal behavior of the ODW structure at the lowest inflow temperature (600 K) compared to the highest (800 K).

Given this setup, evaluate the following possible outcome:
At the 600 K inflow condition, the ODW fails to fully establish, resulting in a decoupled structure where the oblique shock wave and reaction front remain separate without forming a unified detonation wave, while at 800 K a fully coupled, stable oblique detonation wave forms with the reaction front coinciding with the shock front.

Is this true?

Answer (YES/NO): NO